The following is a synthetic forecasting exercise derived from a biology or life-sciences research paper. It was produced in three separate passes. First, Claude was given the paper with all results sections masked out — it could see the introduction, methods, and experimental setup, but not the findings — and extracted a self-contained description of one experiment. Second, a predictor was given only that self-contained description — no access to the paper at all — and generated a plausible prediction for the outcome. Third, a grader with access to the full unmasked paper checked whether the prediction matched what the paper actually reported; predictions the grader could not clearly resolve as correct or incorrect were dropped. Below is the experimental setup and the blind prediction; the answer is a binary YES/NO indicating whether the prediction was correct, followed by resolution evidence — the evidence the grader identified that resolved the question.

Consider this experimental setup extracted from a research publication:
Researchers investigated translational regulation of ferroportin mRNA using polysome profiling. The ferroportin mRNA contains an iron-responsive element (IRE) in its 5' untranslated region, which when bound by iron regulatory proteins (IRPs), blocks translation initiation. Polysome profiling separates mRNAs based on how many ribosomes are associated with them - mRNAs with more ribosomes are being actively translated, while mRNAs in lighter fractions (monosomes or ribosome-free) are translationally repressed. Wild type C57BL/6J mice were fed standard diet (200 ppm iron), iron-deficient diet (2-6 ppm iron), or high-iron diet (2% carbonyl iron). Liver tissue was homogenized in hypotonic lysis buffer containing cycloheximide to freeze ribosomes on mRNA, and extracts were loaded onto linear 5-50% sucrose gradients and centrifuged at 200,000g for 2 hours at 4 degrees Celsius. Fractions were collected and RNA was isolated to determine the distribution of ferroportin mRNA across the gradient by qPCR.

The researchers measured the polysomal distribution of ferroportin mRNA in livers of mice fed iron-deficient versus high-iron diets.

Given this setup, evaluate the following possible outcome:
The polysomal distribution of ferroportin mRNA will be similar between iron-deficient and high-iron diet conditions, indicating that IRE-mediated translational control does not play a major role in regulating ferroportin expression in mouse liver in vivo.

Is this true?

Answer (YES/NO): NO